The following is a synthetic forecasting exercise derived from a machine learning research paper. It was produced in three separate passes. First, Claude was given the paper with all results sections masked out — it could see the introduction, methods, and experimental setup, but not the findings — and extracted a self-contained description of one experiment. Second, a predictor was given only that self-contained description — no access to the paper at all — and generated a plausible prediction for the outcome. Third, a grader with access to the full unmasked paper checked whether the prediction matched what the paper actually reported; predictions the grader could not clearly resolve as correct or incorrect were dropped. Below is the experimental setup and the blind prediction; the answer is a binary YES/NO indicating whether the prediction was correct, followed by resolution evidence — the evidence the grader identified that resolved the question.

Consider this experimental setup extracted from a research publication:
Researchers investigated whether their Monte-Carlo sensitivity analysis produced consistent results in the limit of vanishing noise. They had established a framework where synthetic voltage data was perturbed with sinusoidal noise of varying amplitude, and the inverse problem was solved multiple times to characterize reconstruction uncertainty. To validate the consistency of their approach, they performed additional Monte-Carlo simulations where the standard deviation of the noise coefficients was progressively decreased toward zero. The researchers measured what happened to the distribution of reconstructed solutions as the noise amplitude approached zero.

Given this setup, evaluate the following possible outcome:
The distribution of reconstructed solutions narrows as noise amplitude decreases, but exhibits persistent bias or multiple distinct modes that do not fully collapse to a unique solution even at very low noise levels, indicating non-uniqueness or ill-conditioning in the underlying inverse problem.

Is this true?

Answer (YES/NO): NO